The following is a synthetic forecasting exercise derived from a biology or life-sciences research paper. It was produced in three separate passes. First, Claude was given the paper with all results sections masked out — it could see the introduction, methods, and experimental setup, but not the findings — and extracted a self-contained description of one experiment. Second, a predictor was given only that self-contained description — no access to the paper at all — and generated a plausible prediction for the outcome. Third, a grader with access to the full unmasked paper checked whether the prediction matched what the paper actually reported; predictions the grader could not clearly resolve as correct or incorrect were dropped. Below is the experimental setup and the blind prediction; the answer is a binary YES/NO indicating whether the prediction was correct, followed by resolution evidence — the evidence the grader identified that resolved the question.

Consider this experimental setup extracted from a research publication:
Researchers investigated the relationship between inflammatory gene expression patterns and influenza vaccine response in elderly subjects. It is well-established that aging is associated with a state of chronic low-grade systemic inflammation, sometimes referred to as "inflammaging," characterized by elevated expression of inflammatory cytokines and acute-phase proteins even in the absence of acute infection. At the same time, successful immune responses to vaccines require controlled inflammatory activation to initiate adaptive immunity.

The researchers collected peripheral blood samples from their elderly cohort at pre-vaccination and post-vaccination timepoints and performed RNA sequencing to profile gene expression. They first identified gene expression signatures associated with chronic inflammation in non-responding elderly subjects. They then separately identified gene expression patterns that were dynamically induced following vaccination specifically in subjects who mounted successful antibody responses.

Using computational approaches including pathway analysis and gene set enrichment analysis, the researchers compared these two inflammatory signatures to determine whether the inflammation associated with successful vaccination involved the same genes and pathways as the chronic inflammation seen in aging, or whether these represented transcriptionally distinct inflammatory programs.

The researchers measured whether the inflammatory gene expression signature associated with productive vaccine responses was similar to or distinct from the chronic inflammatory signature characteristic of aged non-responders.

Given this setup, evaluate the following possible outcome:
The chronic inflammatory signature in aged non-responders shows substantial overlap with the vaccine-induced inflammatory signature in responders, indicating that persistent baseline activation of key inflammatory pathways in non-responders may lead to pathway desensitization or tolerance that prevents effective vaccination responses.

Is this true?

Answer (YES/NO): NO